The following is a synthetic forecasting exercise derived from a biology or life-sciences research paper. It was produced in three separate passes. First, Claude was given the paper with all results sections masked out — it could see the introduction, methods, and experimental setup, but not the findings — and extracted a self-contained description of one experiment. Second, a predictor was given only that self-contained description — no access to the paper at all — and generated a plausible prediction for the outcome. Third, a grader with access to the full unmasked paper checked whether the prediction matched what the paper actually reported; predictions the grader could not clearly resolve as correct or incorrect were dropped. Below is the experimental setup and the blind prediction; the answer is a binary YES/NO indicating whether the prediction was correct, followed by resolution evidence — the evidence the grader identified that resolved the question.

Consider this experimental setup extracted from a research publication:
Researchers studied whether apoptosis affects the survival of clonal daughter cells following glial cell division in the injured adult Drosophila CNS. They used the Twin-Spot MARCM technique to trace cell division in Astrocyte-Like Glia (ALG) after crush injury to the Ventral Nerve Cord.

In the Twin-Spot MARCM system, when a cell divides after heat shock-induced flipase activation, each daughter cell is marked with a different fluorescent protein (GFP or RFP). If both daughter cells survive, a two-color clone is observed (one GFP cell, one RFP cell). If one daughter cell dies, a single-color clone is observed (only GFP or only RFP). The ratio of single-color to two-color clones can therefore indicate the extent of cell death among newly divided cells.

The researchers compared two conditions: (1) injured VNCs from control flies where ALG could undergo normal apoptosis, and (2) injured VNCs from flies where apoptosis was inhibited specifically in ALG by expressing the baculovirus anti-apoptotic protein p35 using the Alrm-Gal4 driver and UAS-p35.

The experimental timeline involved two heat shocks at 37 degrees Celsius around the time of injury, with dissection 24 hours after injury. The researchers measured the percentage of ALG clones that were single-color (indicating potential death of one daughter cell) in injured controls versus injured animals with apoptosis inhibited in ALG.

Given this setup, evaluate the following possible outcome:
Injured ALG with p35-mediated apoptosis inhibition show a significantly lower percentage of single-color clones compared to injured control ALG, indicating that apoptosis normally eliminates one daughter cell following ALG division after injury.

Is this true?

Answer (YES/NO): YES